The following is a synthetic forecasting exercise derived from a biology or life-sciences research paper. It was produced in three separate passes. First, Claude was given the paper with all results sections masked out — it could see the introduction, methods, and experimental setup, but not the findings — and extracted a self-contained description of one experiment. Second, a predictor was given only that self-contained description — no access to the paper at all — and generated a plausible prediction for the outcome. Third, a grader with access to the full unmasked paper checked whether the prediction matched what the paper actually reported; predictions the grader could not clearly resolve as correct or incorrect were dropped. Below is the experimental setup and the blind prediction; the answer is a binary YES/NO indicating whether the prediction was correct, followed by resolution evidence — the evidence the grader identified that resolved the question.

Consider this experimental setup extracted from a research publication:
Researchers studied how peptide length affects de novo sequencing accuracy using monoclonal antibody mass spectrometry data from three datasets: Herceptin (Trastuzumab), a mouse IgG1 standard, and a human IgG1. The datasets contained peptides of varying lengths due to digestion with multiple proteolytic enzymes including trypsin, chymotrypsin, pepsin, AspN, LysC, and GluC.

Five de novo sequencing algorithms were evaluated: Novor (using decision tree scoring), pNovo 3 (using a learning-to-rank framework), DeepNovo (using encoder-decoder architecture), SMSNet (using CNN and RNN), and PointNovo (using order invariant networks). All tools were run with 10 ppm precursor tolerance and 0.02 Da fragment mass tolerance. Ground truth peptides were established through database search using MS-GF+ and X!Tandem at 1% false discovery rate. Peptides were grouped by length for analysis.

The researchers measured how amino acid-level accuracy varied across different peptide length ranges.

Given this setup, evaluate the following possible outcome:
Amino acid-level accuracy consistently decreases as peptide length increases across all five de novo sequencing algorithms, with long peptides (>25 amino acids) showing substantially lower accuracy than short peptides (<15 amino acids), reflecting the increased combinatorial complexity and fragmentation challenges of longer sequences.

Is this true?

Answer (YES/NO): YES